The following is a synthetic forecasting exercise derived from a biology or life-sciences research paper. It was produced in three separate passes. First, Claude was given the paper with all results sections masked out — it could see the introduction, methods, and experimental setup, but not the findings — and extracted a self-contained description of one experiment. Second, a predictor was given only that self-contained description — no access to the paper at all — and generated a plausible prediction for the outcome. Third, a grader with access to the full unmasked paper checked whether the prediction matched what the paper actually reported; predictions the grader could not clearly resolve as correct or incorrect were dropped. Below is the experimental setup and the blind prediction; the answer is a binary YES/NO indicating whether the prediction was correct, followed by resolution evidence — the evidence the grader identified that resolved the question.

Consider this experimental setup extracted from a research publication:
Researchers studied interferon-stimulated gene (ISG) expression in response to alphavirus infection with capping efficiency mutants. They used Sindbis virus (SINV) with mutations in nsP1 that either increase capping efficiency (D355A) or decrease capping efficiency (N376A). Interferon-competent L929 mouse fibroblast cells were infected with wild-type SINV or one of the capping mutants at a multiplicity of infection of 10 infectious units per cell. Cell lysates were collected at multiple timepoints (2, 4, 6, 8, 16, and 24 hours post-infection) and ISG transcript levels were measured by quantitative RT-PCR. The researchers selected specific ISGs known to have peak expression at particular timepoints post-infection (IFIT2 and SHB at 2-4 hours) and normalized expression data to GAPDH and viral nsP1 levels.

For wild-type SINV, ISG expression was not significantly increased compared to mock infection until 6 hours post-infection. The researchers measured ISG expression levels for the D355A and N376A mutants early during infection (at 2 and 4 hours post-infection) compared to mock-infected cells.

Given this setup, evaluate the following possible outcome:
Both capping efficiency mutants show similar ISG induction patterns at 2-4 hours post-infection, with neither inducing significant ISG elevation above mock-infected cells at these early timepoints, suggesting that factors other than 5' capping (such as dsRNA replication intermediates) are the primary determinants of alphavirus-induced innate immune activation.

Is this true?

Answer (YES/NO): NO